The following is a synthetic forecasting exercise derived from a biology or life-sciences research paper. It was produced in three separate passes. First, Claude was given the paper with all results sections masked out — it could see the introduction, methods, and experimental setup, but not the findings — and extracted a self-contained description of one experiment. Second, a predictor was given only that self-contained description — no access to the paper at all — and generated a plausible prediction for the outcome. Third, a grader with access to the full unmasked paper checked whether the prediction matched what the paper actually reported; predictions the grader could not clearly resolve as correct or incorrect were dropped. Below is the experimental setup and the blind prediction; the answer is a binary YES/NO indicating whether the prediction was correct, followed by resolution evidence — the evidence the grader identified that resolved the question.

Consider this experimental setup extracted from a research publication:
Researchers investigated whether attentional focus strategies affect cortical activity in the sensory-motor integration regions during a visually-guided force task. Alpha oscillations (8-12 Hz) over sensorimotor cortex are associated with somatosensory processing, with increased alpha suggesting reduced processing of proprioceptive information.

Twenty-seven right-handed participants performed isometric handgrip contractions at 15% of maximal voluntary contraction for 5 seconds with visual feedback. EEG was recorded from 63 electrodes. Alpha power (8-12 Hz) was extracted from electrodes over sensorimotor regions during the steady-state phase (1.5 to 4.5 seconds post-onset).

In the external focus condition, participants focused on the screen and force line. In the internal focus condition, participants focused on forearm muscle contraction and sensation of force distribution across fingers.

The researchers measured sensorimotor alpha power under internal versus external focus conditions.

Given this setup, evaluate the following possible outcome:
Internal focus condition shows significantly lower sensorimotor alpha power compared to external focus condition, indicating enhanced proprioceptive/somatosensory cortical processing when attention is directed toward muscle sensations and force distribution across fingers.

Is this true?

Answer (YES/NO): NO